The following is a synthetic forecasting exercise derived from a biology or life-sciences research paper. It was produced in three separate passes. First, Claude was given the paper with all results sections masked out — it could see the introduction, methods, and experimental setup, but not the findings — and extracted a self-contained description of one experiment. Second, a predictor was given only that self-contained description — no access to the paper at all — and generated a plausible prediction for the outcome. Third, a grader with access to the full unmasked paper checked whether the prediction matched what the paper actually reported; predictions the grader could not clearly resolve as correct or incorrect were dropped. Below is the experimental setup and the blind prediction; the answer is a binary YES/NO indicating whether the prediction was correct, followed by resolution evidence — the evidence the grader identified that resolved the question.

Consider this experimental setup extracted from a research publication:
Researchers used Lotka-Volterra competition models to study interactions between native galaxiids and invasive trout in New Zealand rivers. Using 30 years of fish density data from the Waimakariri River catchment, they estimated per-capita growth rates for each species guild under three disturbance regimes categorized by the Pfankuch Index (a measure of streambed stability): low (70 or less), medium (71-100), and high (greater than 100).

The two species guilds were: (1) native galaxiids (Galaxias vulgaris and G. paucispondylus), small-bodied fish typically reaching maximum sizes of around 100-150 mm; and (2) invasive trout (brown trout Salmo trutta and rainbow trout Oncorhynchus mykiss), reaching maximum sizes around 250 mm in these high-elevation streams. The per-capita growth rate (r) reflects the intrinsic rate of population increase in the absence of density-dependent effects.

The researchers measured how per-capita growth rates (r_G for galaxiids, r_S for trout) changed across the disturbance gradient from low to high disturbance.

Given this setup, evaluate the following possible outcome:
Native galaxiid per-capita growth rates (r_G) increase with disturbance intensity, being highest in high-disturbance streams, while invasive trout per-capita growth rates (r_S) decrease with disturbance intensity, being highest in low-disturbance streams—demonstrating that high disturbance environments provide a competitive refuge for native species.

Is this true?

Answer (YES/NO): NO